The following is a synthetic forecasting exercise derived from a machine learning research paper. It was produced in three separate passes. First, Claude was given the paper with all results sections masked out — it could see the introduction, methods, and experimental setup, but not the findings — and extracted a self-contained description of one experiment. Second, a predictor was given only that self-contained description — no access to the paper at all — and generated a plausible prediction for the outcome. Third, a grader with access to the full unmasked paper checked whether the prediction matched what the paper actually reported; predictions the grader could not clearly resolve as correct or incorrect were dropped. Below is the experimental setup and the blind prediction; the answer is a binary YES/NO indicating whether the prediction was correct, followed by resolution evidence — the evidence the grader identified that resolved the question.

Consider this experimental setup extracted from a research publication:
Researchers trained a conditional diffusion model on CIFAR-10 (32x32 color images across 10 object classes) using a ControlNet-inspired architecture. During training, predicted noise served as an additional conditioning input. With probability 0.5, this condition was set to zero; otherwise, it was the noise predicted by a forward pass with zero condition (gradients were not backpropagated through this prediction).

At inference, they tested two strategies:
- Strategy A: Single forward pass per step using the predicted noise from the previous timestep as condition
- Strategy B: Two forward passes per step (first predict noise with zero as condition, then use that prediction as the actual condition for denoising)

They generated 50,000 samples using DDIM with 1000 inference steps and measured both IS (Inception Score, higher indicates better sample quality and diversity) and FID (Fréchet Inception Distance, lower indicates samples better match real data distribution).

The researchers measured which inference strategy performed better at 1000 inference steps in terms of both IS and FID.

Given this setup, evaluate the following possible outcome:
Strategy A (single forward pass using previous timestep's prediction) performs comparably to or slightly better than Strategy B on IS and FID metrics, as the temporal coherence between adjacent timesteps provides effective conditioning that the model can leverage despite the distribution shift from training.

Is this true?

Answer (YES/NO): YES